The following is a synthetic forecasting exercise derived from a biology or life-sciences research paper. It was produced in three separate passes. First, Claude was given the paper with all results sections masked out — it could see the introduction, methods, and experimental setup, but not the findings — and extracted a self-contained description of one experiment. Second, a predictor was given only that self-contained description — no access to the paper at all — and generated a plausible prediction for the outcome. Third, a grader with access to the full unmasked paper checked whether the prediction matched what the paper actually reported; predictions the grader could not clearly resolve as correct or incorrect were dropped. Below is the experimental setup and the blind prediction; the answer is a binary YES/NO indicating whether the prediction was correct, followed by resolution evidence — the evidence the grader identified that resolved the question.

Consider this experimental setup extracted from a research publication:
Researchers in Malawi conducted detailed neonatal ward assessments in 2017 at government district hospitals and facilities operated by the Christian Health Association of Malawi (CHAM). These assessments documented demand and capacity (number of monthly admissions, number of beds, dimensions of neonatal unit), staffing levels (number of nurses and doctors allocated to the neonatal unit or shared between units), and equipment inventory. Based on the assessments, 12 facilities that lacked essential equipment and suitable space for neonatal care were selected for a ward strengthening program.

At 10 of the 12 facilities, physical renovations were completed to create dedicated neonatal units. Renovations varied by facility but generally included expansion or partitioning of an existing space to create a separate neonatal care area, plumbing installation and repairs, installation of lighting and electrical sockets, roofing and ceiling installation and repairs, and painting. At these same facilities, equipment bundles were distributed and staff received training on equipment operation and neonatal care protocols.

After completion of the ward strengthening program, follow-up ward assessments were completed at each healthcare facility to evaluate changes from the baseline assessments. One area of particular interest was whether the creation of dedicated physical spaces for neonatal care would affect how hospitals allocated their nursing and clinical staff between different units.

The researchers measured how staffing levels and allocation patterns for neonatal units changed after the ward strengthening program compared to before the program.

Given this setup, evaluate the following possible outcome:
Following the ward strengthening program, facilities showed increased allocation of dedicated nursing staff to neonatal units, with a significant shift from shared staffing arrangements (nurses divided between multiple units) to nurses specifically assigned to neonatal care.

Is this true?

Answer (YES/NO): YES